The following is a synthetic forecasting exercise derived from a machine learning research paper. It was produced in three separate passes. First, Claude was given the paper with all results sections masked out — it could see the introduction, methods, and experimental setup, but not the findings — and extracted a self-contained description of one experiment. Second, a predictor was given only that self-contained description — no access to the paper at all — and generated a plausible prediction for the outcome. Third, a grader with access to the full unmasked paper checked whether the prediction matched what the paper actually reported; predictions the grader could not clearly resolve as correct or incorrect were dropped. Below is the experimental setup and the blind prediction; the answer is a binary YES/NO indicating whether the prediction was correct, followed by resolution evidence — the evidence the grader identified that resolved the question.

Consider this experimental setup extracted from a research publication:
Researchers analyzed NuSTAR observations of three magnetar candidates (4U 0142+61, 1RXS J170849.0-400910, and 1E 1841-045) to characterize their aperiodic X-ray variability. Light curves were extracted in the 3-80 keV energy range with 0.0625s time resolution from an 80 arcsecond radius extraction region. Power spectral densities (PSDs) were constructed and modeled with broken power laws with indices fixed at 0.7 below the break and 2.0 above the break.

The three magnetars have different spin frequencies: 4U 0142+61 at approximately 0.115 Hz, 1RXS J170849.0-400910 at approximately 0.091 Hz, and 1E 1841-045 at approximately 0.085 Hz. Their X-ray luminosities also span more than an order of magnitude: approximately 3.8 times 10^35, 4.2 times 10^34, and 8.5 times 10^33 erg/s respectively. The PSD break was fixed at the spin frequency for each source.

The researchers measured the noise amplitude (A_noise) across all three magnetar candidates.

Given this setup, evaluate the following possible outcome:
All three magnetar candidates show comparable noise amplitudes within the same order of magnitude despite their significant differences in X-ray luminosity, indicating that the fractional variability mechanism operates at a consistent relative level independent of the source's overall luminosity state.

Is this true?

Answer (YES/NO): NO